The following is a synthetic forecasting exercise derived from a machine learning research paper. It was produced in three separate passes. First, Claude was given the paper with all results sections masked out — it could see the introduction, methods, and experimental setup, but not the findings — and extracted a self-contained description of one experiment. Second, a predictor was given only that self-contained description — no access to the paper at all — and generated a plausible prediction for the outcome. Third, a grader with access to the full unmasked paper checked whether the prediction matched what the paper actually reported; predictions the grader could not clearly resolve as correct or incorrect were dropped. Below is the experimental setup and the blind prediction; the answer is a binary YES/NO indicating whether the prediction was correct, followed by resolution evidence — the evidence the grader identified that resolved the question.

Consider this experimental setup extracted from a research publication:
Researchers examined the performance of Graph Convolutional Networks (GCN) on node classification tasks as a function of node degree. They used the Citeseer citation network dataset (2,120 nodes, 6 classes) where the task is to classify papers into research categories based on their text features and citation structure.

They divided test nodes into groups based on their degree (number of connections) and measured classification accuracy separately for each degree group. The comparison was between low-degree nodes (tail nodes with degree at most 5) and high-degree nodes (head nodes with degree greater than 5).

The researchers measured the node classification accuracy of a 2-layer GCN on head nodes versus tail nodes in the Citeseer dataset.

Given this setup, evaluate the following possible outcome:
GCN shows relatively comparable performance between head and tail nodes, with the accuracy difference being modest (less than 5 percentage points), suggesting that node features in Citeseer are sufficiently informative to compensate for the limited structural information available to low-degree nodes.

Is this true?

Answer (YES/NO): NO